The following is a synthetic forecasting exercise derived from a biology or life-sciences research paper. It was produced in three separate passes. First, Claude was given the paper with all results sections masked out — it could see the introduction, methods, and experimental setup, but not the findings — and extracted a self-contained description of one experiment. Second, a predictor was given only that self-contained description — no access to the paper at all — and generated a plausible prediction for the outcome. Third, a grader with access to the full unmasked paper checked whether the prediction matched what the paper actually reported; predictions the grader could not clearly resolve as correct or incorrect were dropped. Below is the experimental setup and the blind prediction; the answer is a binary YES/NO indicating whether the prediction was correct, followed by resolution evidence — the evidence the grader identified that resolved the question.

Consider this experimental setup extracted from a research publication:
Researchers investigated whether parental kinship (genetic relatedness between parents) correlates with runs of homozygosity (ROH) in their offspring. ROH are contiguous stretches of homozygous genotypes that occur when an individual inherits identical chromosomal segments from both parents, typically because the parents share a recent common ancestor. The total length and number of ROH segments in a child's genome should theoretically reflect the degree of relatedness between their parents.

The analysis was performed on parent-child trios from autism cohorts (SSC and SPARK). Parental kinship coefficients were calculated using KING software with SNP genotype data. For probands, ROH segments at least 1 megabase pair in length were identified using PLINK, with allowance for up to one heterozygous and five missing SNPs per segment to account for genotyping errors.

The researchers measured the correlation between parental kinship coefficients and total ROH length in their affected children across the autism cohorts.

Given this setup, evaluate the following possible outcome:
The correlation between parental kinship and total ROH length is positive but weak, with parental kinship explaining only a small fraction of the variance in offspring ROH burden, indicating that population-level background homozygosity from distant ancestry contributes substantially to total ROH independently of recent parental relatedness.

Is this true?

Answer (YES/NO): NO